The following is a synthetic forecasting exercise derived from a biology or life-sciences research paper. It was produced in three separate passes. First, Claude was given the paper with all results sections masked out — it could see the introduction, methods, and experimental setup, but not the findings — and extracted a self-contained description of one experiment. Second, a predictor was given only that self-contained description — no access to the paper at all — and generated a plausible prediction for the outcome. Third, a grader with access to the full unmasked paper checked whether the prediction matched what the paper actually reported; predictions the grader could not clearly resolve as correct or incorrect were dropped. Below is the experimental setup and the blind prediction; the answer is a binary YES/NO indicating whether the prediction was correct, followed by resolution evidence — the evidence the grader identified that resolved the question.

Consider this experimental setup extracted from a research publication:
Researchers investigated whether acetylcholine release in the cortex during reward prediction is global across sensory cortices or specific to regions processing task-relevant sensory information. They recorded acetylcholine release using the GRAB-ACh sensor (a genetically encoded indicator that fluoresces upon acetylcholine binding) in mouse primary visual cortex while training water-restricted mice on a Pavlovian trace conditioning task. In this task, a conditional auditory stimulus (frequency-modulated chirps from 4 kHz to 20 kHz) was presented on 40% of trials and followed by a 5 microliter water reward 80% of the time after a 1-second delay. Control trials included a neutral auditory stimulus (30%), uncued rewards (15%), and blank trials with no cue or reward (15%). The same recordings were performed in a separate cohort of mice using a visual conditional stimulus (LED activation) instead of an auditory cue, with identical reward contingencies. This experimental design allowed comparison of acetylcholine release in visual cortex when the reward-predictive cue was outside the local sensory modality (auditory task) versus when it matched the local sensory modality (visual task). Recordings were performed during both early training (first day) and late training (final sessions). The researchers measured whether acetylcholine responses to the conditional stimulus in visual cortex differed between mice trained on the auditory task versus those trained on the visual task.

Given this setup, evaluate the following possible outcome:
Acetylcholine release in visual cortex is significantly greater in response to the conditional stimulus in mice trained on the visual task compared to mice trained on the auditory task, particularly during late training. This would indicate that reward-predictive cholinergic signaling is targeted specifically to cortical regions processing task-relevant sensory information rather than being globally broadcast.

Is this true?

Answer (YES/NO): NO